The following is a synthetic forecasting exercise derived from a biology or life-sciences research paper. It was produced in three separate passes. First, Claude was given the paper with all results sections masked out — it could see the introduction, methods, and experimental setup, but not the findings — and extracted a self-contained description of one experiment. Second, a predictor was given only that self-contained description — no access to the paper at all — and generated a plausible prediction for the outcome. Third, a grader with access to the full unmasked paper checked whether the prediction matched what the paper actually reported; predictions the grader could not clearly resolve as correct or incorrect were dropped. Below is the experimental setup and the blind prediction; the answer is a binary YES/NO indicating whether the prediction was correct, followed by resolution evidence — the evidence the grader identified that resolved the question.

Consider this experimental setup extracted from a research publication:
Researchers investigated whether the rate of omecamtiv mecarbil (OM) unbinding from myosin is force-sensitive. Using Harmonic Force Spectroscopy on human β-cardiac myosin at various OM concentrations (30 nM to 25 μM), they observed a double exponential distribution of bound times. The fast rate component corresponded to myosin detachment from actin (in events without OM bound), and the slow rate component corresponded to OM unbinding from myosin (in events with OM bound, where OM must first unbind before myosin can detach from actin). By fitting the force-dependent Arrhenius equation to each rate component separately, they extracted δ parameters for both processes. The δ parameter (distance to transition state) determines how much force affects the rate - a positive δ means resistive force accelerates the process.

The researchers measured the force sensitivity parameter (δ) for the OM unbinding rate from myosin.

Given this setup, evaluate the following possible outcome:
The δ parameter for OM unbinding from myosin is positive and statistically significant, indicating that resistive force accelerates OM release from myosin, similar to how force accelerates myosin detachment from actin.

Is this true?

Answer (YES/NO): YES